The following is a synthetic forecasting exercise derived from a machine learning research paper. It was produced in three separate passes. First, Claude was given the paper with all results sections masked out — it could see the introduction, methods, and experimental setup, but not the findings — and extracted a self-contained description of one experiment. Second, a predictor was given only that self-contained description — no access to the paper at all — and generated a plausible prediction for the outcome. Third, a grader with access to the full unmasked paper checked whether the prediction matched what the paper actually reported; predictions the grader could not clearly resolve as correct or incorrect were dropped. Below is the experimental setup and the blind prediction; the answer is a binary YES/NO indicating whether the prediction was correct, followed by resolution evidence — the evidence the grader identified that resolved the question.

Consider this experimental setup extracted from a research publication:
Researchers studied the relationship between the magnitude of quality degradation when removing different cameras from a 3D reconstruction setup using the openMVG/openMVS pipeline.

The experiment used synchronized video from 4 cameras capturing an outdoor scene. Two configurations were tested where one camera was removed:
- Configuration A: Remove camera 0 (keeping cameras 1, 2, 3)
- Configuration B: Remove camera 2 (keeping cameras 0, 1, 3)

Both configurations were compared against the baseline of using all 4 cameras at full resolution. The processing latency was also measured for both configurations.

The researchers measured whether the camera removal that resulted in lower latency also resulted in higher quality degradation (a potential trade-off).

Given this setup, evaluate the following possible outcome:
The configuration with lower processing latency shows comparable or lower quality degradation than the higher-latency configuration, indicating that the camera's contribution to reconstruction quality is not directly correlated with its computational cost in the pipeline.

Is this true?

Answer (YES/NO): NO